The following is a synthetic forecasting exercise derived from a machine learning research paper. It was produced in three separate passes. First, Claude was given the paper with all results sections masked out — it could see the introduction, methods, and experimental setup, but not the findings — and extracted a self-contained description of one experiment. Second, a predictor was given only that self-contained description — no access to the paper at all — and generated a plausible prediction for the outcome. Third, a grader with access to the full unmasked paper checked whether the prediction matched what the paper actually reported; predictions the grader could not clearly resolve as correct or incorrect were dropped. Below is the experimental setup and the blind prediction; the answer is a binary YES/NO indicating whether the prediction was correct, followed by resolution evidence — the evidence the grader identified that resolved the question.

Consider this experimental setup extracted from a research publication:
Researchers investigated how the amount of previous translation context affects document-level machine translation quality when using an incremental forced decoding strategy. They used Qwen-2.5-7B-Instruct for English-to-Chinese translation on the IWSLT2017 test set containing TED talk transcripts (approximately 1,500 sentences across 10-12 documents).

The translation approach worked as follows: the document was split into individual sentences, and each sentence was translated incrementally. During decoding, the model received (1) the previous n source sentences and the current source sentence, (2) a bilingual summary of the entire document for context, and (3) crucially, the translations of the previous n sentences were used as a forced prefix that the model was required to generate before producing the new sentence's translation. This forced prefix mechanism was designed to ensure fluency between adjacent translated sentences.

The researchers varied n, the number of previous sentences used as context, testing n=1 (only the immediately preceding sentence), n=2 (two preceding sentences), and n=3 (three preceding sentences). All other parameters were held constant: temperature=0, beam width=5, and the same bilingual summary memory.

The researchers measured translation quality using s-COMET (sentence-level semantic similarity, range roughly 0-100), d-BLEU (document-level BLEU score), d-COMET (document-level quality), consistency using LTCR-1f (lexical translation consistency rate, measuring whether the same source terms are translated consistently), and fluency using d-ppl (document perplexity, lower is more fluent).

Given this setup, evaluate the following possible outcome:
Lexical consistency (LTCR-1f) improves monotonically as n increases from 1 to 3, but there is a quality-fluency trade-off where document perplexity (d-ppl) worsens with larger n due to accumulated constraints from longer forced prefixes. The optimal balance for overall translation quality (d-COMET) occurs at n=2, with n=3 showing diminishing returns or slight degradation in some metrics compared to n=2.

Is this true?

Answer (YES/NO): NO